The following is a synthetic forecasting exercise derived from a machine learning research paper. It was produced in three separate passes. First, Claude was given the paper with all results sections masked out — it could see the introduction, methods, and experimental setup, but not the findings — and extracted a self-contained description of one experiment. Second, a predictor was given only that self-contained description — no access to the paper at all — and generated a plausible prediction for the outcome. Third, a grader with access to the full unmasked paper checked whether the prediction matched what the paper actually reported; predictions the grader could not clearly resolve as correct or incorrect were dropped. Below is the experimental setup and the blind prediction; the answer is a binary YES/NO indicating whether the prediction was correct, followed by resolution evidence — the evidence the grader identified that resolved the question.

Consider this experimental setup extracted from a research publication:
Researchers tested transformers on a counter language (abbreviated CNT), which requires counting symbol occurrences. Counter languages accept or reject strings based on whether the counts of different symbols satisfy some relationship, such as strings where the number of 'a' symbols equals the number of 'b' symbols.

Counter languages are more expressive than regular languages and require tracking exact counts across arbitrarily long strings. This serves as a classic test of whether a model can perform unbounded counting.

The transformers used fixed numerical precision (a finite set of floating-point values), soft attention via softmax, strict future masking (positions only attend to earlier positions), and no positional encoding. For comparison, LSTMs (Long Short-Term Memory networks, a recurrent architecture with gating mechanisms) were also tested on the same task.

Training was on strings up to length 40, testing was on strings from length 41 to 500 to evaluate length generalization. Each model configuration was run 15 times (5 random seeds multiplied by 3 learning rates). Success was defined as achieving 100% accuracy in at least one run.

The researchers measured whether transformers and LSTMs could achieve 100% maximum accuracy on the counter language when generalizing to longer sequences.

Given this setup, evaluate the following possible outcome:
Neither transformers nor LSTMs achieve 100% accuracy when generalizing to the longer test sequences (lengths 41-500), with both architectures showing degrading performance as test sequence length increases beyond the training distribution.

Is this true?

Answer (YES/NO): NO